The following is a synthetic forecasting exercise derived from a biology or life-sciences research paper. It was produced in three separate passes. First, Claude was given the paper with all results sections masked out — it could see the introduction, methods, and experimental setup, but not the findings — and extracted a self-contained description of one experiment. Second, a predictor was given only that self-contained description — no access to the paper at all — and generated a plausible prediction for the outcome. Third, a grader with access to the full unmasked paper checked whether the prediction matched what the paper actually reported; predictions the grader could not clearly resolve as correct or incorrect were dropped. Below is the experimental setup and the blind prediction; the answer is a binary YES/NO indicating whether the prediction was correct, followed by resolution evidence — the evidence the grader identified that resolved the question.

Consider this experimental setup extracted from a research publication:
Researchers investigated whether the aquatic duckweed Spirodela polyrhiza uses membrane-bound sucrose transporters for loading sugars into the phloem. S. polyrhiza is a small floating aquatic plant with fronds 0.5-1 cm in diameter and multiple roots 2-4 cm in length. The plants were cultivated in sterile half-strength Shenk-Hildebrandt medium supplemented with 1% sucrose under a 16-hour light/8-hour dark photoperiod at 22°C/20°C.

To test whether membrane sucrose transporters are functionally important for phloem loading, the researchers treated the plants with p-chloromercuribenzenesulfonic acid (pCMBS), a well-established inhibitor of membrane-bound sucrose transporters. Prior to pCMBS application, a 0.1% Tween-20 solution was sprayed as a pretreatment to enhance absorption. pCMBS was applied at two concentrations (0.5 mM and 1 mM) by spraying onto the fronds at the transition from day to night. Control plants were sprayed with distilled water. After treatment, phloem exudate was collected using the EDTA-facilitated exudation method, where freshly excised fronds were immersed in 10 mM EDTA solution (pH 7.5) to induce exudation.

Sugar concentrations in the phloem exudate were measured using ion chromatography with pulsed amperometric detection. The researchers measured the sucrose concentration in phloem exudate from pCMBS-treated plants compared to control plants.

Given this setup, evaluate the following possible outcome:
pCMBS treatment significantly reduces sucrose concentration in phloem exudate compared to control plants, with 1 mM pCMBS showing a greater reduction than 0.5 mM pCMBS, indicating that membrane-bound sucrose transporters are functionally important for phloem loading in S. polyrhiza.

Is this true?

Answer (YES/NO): NO